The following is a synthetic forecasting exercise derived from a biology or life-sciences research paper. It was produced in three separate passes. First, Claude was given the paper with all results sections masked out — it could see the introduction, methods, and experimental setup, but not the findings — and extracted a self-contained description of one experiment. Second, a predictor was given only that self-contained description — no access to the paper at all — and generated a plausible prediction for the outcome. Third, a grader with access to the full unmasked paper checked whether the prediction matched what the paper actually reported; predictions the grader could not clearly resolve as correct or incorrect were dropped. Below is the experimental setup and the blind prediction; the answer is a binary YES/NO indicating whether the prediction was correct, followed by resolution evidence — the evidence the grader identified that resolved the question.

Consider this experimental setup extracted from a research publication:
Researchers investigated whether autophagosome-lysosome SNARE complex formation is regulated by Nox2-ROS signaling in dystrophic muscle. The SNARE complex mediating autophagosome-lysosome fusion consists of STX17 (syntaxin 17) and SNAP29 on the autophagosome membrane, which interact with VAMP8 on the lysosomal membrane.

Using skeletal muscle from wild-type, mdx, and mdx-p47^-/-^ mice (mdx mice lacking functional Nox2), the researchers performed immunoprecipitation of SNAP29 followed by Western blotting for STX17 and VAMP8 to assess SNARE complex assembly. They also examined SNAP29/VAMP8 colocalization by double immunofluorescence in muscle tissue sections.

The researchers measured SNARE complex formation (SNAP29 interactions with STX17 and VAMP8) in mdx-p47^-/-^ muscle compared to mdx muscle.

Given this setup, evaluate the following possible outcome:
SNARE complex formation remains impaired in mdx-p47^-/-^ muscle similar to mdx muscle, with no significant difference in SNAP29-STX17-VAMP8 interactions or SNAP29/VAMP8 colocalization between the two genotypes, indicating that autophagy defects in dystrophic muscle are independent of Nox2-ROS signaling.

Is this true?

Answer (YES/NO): YES